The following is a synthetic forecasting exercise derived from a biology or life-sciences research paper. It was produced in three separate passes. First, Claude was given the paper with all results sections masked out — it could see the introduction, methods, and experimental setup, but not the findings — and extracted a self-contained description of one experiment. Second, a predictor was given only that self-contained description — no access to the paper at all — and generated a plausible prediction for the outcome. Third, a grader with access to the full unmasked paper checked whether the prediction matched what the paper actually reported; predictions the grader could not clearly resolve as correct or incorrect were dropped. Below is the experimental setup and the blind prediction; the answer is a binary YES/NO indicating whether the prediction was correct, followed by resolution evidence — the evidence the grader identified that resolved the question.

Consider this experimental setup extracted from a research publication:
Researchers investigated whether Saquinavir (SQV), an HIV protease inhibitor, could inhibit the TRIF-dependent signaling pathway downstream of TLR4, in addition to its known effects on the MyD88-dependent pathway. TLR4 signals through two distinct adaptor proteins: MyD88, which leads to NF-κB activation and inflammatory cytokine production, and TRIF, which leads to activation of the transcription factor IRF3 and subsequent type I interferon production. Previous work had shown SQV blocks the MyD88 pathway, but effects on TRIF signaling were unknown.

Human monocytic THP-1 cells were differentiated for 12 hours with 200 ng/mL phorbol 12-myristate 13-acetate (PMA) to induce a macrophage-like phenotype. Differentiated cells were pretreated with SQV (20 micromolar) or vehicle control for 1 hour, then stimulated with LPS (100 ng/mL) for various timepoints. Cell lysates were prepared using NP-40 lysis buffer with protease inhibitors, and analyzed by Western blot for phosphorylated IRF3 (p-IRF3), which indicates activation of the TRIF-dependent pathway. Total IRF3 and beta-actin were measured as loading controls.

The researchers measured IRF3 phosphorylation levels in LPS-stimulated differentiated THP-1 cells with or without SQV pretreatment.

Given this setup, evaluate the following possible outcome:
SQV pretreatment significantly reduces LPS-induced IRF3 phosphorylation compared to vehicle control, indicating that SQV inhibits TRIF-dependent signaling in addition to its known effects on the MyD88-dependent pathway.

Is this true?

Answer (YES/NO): YES